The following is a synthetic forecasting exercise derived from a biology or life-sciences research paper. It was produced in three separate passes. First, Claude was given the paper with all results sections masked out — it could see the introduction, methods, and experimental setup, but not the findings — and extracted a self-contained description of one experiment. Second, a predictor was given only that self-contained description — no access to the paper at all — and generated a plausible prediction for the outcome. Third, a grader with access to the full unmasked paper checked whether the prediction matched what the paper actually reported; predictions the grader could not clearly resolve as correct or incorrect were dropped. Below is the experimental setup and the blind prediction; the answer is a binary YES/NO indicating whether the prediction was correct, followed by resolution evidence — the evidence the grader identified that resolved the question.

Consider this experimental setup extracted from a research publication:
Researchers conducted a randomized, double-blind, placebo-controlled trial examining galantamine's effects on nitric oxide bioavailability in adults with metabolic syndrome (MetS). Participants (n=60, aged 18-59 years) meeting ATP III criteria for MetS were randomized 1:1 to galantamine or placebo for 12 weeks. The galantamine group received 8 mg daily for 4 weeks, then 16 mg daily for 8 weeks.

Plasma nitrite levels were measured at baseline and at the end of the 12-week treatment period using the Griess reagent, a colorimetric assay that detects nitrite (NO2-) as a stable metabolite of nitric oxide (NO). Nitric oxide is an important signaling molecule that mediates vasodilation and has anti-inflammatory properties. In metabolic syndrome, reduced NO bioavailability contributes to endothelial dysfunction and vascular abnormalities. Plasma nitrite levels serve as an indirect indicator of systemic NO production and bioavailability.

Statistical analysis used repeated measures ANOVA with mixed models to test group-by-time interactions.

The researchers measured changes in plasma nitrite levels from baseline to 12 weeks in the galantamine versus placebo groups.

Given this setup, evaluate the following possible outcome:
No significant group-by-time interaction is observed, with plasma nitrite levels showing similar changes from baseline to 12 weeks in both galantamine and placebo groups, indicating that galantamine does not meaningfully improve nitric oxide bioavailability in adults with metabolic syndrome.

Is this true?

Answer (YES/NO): NO